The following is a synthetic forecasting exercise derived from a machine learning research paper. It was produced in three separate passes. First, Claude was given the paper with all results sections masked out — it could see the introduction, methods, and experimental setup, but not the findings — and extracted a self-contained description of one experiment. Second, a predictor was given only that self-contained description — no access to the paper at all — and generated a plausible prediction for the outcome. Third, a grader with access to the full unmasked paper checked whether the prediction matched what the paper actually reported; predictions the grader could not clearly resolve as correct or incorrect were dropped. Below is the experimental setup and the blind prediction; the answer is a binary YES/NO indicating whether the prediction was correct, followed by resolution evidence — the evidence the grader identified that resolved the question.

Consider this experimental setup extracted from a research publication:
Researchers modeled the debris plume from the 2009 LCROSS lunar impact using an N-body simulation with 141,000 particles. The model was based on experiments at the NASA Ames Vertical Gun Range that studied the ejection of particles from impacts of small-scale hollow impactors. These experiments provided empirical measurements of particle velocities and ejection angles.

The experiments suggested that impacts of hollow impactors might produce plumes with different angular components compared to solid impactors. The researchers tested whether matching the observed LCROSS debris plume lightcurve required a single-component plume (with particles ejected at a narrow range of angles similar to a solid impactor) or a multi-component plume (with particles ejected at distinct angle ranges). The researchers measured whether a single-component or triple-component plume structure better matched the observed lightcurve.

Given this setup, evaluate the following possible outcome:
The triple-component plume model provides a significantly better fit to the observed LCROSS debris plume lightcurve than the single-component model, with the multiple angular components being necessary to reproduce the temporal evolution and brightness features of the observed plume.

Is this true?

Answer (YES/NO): YES